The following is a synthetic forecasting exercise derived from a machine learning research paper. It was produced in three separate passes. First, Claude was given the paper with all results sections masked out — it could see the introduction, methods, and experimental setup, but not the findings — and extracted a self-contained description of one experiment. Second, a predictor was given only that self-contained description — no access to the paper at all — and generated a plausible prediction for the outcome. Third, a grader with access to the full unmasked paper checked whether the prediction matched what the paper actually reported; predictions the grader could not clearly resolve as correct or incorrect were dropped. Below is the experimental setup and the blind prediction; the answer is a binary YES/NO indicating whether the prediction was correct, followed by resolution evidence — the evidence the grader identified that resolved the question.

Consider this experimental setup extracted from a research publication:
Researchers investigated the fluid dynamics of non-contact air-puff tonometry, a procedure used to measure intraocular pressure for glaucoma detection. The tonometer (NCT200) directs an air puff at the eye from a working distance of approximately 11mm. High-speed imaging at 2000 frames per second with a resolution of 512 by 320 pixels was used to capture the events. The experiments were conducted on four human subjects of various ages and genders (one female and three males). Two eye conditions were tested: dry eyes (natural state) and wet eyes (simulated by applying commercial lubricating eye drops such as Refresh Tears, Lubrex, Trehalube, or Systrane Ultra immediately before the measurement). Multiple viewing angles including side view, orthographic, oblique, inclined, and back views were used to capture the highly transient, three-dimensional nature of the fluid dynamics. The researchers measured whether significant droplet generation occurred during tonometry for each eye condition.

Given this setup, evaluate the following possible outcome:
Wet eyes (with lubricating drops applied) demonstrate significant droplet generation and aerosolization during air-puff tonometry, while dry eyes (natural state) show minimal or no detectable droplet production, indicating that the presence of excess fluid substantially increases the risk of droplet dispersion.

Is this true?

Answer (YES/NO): YES